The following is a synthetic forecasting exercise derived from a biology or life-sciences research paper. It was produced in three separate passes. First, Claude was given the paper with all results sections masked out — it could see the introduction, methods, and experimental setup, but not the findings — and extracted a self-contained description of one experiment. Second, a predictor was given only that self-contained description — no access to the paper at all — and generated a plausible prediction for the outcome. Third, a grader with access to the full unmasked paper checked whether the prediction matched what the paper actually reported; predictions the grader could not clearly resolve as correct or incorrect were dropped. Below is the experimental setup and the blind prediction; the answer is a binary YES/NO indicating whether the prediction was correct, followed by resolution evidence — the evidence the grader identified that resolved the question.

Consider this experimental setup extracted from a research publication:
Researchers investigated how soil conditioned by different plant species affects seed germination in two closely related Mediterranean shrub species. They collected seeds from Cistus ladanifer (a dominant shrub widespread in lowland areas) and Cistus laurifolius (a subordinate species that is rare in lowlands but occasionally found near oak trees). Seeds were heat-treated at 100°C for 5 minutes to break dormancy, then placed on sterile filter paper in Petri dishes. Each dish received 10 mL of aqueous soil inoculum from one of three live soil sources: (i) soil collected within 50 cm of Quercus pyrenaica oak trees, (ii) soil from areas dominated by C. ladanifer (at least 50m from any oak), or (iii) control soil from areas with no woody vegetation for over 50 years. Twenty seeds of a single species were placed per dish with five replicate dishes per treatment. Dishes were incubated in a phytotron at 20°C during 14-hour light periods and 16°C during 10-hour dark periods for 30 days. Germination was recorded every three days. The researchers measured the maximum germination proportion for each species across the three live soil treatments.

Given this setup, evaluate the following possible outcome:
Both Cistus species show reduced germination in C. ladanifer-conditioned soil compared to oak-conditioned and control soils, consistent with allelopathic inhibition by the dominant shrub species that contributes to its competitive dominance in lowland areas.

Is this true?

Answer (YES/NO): NO